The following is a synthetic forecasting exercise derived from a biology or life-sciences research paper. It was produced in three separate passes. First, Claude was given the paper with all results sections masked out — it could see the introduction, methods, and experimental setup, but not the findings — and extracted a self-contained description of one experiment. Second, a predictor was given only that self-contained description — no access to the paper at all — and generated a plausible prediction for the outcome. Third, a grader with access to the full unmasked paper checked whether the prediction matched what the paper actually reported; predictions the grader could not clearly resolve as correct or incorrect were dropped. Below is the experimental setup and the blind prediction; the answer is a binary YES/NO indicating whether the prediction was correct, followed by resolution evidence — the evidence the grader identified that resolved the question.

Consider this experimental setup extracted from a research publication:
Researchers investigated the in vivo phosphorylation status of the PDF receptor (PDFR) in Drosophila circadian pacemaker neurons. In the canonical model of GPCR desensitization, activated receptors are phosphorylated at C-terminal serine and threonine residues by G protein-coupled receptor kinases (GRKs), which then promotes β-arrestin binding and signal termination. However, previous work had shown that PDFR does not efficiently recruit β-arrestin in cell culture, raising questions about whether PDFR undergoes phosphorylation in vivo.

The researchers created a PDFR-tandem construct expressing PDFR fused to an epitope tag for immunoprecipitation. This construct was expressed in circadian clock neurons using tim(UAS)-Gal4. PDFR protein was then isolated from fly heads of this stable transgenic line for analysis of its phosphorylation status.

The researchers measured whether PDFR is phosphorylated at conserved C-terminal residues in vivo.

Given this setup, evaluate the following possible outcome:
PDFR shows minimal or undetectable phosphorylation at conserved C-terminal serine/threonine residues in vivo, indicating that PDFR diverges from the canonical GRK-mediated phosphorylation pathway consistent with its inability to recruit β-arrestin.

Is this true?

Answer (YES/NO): NO